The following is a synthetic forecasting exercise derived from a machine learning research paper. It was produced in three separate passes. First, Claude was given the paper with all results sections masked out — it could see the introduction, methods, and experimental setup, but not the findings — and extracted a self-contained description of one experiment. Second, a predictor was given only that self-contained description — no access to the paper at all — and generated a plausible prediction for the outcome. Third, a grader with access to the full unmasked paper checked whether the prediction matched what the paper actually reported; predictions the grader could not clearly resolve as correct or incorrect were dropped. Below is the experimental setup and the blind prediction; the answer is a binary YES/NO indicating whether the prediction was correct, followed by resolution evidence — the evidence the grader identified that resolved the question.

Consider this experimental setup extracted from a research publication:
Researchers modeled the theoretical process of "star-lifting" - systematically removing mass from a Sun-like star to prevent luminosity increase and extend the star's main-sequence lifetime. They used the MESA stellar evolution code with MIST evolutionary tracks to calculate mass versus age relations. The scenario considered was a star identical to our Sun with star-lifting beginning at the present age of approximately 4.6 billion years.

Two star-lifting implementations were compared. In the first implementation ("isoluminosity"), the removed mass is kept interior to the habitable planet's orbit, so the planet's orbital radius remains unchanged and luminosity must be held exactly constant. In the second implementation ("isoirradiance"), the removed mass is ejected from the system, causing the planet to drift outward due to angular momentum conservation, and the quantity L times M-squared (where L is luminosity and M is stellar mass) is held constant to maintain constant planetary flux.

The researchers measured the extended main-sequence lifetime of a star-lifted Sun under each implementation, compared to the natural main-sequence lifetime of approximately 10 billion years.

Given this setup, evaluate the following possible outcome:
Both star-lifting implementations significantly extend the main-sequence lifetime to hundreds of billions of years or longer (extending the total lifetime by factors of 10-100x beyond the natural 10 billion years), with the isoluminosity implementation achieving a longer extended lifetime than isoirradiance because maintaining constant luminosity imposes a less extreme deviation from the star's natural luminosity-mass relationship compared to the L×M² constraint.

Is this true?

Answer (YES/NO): NO